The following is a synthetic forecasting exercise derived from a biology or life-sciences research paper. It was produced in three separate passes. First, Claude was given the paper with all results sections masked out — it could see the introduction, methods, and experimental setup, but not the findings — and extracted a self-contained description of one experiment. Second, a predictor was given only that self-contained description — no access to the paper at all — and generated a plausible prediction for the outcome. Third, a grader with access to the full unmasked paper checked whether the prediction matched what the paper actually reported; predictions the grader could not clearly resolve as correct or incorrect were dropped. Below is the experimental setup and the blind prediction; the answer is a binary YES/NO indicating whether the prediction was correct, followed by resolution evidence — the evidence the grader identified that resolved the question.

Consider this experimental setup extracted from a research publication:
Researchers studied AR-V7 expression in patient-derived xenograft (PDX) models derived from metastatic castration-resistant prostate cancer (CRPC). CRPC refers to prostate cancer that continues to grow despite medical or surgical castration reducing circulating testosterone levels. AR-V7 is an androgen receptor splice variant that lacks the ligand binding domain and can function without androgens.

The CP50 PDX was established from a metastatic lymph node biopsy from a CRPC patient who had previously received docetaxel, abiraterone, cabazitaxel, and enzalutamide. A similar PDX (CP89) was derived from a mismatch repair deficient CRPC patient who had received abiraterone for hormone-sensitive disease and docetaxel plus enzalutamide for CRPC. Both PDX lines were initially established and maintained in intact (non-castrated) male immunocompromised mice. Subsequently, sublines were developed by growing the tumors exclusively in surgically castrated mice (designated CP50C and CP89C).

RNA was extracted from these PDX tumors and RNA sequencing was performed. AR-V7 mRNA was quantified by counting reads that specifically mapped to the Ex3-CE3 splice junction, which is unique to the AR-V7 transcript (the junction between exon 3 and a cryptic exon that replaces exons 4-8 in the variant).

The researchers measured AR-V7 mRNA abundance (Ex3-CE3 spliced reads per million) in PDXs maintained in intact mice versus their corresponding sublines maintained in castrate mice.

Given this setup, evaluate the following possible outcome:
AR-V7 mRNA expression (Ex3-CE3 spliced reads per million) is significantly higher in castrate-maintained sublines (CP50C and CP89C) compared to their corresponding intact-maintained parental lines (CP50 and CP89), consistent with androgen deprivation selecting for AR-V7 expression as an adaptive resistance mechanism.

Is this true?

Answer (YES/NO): YES